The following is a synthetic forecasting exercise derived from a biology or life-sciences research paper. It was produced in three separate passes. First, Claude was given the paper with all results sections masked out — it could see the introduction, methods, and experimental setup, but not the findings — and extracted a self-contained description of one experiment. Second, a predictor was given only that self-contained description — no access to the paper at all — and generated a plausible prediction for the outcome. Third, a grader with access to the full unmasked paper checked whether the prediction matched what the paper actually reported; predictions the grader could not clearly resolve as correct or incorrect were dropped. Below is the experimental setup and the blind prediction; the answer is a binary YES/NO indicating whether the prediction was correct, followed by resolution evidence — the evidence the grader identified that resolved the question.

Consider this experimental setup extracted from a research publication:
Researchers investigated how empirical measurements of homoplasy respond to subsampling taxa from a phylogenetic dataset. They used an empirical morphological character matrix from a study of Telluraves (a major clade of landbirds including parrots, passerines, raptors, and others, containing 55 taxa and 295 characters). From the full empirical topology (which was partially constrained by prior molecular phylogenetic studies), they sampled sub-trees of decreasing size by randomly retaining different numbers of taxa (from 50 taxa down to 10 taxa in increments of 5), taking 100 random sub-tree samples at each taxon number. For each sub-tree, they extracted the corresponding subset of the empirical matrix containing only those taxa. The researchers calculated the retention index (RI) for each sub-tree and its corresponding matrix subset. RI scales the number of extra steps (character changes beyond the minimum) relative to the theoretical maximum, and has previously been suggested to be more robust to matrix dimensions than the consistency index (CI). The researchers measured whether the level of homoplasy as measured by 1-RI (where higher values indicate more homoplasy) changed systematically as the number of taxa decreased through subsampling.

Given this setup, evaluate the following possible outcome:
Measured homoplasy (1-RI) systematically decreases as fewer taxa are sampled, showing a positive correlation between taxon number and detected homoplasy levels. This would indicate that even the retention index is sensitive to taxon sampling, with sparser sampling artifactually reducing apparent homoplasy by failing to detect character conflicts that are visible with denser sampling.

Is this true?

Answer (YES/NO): NO